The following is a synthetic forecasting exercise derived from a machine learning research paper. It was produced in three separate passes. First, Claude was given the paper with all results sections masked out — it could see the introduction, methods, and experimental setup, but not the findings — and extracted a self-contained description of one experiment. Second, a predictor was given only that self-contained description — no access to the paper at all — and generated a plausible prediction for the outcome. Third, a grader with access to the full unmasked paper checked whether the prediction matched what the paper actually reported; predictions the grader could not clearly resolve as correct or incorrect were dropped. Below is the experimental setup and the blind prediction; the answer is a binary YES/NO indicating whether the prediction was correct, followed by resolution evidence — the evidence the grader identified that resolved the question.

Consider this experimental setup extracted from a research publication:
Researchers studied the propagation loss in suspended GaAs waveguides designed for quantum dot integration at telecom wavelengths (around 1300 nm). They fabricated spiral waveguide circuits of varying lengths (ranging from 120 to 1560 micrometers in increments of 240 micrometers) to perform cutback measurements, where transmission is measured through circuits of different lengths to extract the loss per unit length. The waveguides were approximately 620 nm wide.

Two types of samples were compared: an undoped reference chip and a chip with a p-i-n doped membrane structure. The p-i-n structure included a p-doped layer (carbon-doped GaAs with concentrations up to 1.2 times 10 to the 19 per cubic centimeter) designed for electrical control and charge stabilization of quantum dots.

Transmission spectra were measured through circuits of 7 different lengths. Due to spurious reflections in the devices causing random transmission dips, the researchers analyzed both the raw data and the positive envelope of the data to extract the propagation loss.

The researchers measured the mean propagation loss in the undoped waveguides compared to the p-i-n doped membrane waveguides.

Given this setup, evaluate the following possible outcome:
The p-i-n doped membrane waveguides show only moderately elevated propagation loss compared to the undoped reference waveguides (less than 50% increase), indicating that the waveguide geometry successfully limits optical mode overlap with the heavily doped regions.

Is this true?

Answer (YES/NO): NO